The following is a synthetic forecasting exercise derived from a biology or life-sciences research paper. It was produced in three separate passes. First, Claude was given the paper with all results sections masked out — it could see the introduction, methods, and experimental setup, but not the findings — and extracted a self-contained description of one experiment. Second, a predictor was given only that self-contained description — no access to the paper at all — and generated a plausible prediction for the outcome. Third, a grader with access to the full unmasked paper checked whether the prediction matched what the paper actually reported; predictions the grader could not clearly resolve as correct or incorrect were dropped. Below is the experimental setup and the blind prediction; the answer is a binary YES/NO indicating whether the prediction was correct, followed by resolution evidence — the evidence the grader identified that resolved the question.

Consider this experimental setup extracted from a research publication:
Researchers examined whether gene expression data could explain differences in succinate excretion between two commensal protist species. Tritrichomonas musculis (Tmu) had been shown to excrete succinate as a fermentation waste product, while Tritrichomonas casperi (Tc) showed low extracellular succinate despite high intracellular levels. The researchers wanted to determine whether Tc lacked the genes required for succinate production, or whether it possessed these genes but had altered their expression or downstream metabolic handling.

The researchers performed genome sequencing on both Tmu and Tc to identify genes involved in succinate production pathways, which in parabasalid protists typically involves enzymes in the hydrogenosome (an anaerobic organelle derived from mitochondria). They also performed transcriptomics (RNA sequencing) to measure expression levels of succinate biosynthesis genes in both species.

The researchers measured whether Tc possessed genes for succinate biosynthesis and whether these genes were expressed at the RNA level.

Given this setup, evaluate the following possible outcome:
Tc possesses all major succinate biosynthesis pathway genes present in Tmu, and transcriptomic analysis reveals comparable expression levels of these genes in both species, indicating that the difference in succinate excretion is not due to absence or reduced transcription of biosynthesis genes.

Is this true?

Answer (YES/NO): YES